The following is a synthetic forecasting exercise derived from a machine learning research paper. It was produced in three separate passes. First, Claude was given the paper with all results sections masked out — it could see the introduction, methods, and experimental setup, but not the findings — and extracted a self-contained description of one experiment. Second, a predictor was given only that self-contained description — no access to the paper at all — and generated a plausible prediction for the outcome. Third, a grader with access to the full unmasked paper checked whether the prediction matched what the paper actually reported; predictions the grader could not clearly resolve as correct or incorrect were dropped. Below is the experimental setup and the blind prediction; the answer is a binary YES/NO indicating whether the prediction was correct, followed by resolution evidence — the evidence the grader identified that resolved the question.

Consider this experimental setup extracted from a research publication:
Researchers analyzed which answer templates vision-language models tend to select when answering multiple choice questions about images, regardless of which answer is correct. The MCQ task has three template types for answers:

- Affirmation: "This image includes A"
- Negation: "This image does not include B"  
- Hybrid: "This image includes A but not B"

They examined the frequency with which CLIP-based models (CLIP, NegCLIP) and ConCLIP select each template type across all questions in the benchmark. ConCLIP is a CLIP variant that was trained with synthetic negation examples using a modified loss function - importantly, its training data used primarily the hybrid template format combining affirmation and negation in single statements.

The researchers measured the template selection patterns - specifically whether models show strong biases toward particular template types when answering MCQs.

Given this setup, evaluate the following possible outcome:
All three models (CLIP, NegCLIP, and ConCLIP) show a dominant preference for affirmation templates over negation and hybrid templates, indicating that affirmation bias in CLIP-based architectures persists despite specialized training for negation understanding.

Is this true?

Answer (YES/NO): NO